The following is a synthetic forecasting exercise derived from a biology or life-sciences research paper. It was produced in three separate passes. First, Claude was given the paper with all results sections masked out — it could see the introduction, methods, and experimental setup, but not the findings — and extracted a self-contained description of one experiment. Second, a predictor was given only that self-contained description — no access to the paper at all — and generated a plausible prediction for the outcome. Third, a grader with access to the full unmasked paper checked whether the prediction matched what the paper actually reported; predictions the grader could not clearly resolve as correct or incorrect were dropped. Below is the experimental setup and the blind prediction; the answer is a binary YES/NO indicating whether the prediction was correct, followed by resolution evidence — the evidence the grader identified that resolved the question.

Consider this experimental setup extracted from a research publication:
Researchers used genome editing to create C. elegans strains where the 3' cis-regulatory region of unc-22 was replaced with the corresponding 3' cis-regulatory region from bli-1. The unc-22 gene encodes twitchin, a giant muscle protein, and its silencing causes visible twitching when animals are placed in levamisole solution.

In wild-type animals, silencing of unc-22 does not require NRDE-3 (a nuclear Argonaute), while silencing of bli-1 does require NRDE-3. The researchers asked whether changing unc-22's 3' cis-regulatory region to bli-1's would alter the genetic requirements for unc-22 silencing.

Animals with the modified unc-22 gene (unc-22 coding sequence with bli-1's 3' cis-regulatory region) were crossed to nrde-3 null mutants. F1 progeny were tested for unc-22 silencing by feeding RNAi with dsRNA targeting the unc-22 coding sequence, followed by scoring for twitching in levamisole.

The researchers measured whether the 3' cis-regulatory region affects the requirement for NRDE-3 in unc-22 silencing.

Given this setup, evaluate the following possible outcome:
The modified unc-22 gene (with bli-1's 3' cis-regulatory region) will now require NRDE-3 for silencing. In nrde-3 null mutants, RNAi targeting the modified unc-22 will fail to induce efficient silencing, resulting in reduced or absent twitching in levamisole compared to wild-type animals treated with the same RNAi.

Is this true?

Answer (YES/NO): YES